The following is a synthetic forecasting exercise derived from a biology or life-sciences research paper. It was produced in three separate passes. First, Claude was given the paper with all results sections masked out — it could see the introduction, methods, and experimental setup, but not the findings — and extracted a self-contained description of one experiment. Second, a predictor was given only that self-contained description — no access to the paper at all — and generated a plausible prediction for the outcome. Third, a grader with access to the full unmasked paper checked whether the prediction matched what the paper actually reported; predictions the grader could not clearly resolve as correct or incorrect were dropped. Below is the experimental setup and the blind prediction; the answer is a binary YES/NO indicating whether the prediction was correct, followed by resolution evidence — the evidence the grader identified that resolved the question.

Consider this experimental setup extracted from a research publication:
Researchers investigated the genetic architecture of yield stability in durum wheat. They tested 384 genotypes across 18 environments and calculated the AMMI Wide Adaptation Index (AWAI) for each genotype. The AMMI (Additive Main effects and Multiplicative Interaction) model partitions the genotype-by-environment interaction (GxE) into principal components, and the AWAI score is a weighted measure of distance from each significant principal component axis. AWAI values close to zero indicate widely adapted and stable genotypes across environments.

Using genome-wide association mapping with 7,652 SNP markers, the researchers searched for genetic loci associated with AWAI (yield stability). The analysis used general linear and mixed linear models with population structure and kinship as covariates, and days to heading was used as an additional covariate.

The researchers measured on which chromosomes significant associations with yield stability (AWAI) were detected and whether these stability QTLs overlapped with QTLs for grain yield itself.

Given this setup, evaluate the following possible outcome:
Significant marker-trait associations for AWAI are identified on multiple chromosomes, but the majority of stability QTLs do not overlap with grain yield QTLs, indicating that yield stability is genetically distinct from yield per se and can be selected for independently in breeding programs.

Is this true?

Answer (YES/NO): YES